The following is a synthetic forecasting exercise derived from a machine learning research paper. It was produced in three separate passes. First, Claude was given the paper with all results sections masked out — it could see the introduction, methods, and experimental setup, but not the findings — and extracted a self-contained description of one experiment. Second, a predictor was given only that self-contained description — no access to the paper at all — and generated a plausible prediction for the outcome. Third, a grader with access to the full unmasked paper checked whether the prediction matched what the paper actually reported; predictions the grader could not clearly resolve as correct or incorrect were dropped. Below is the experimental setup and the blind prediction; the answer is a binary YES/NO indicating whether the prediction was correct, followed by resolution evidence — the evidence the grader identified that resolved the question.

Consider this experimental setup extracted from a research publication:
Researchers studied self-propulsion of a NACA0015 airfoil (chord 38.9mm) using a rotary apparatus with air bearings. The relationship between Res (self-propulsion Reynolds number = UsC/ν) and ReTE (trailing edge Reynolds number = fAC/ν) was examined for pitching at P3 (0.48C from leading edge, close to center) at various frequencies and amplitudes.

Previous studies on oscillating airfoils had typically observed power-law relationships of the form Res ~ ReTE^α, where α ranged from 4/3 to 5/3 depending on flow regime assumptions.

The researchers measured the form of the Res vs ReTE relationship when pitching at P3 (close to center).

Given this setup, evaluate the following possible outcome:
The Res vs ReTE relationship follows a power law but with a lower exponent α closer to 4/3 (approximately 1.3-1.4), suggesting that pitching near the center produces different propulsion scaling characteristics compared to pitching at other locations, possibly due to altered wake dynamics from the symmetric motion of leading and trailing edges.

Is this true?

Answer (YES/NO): NO